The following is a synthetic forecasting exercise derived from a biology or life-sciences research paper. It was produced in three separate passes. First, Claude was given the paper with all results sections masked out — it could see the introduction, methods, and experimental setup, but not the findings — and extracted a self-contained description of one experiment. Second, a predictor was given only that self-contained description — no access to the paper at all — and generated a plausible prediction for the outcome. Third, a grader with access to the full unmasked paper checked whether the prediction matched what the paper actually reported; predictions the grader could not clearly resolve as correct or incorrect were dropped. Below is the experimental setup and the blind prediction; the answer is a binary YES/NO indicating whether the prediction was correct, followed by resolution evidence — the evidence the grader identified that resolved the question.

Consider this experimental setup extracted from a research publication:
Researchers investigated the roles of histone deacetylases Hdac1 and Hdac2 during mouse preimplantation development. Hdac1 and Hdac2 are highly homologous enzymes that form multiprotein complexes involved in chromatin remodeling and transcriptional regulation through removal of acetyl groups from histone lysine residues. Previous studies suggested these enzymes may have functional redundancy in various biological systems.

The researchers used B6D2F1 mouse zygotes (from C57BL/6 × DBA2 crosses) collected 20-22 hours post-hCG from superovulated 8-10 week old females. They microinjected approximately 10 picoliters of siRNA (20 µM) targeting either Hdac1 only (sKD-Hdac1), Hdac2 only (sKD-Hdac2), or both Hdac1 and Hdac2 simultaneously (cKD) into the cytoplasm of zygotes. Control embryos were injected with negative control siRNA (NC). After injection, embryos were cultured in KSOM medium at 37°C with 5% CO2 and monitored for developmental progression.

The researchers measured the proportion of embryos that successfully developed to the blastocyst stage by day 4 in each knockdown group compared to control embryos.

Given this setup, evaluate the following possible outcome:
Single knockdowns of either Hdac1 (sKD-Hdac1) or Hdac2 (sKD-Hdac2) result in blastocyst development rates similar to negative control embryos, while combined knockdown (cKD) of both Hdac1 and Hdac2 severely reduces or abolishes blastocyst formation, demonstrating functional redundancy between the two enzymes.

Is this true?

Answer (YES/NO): YES